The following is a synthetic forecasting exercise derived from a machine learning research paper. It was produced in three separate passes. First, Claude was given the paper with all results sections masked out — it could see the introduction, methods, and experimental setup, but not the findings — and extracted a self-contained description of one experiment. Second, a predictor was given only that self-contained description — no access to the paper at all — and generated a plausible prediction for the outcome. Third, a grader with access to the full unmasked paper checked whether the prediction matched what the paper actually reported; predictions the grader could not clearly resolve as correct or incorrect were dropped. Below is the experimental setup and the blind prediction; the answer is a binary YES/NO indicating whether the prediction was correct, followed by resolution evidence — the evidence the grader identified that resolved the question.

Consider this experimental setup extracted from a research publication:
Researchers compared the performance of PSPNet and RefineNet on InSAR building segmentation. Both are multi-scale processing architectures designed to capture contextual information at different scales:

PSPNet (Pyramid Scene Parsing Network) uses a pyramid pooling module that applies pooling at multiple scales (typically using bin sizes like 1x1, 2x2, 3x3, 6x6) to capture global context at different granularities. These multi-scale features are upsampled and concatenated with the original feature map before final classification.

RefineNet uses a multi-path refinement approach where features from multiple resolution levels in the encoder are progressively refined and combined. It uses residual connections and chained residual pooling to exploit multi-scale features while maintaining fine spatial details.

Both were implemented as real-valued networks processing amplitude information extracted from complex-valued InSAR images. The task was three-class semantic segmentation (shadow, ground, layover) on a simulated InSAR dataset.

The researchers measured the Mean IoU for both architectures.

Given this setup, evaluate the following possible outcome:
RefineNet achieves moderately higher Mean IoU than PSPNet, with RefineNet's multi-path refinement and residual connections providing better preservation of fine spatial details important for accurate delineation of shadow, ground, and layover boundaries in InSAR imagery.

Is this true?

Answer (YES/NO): YES